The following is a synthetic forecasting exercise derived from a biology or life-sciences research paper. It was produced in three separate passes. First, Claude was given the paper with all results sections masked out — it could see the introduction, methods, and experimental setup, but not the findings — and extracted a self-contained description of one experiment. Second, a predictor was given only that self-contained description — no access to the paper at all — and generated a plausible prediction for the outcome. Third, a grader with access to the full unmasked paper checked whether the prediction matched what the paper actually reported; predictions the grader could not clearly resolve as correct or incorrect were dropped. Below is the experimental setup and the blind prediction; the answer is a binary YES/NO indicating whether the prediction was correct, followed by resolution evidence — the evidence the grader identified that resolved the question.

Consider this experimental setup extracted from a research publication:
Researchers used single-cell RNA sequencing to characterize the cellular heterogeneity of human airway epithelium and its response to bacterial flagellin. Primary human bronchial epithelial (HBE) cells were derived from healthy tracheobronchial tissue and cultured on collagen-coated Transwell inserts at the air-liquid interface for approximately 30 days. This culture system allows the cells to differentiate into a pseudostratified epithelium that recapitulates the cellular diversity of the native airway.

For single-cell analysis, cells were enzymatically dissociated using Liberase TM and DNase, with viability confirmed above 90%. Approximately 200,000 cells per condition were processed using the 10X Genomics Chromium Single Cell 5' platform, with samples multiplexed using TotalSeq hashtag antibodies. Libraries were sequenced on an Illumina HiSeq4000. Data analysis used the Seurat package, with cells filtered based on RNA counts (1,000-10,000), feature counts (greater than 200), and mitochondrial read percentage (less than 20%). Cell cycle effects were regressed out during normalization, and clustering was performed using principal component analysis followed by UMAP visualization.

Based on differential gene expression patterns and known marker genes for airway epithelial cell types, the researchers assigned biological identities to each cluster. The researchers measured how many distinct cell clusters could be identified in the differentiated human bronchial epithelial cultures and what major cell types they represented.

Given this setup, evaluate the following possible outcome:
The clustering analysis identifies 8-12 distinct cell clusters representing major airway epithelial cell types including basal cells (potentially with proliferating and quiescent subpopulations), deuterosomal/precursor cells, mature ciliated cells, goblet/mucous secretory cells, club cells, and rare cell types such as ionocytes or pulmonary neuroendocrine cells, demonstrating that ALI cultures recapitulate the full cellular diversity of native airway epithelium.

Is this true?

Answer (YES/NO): NO